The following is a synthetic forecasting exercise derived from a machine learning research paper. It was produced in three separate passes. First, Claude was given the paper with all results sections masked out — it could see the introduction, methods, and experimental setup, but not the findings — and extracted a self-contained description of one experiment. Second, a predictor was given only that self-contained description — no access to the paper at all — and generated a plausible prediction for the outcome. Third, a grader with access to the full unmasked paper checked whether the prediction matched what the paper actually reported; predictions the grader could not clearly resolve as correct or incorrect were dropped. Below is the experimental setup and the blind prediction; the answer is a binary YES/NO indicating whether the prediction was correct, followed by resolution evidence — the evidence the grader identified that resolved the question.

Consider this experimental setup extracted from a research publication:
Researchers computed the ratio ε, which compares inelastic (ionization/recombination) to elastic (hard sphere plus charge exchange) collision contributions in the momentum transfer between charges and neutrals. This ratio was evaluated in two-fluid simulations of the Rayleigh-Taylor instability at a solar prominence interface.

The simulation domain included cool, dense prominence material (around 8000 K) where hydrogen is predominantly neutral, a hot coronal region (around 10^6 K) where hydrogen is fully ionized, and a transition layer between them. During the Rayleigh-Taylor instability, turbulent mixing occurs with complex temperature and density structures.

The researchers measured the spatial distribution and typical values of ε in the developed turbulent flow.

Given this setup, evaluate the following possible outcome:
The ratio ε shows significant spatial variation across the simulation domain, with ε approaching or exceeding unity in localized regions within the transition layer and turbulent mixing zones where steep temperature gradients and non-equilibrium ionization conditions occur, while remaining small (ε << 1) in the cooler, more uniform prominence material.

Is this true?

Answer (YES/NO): NO